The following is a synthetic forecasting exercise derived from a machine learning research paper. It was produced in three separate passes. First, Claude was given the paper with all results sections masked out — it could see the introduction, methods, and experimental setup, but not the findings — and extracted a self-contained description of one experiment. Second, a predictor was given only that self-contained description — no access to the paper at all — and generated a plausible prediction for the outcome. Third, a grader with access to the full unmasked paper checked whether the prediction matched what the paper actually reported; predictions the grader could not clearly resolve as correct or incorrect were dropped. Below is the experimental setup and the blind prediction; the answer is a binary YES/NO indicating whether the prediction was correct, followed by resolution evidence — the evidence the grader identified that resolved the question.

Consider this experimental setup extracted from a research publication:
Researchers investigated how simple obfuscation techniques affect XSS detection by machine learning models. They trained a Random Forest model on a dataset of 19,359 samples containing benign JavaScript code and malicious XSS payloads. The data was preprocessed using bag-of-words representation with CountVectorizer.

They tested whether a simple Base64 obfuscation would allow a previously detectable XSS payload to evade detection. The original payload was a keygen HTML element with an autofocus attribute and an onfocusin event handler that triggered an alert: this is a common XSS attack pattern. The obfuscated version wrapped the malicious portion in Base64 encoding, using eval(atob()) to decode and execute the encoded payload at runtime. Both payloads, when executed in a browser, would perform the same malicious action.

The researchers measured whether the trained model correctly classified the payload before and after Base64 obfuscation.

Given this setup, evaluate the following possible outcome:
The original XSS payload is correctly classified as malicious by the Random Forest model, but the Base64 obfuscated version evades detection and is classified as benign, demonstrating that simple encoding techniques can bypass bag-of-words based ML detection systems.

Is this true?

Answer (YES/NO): YES